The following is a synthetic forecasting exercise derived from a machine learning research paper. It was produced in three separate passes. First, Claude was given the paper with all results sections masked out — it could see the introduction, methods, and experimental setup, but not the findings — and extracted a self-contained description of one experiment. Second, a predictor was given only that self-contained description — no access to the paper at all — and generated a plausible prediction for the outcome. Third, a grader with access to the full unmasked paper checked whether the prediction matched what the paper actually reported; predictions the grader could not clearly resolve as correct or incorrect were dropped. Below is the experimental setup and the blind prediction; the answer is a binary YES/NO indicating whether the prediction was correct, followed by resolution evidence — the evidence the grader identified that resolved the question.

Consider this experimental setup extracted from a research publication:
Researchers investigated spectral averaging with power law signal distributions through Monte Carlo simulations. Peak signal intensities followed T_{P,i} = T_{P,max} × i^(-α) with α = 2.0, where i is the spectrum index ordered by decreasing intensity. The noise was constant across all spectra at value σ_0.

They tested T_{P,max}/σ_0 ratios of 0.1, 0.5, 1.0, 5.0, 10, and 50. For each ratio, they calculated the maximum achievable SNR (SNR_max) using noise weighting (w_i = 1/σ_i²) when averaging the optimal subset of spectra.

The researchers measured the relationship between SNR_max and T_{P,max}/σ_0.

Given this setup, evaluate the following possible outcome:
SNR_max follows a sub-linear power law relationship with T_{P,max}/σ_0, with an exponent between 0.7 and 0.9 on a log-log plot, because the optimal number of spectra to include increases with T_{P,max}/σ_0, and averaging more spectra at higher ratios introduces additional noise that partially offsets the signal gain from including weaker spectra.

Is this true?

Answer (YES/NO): NO